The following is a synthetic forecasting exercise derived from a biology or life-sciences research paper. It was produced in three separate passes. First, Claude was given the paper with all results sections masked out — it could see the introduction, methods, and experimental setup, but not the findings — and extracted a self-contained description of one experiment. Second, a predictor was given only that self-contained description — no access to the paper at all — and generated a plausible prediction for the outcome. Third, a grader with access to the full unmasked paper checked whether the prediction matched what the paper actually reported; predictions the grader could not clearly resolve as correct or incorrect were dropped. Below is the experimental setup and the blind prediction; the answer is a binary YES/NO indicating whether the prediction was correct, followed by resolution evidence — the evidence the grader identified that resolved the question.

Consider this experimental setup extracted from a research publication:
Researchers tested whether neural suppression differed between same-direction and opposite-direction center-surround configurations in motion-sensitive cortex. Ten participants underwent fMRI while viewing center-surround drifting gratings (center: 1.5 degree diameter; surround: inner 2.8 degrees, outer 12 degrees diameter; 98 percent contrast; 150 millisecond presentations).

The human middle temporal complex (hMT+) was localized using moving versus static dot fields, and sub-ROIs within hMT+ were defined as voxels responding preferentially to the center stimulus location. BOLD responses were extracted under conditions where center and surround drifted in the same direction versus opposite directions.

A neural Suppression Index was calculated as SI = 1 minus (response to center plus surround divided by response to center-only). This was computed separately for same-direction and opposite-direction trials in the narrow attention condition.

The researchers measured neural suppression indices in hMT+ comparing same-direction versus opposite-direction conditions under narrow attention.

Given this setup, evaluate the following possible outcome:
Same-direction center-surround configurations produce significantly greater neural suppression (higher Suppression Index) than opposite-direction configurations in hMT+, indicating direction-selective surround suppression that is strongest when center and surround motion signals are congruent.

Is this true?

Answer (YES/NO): YES